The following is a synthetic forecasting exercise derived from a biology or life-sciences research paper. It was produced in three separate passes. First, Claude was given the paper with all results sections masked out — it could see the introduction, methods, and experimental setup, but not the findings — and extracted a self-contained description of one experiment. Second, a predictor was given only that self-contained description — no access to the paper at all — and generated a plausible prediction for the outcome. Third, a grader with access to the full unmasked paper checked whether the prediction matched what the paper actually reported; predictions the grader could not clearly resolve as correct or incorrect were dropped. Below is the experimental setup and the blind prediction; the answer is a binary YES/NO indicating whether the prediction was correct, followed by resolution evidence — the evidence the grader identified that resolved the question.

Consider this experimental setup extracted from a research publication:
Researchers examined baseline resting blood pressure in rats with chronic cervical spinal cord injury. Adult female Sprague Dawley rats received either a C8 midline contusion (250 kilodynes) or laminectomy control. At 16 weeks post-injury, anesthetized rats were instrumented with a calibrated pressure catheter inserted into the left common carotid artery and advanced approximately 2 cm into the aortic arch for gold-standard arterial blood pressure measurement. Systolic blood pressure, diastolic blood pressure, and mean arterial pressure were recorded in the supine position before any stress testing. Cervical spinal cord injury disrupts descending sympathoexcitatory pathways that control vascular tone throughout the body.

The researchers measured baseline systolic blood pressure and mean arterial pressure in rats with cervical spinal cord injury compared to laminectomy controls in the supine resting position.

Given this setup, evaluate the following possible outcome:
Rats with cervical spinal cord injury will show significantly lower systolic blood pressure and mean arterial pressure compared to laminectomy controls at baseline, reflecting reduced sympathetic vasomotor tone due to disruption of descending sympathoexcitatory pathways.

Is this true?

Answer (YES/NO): NO